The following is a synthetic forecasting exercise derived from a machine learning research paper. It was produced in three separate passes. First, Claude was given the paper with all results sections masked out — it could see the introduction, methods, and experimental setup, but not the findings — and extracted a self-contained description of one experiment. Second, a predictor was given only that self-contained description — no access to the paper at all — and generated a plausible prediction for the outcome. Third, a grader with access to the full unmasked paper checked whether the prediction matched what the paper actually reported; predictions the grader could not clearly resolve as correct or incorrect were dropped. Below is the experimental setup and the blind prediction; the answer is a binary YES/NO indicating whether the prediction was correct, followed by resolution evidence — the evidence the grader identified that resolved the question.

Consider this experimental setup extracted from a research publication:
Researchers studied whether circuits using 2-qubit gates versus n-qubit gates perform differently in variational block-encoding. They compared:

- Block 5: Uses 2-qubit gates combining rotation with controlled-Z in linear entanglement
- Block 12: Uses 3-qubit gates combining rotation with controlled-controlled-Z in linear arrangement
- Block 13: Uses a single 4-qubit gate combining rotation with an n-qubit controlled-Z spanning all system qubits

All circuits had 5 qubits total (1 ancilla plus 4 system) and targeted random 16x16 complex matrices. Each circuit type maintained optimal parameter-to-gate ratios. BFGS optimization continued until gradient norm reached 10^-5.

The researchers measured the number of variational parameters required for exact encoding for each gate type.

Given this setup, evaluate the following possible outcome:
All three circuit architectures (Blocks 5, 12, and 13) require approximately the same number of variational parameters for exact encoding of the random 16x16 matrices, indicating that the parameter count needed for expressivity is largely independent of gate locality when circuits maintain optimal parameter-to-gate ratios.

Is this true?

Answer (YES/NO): YES